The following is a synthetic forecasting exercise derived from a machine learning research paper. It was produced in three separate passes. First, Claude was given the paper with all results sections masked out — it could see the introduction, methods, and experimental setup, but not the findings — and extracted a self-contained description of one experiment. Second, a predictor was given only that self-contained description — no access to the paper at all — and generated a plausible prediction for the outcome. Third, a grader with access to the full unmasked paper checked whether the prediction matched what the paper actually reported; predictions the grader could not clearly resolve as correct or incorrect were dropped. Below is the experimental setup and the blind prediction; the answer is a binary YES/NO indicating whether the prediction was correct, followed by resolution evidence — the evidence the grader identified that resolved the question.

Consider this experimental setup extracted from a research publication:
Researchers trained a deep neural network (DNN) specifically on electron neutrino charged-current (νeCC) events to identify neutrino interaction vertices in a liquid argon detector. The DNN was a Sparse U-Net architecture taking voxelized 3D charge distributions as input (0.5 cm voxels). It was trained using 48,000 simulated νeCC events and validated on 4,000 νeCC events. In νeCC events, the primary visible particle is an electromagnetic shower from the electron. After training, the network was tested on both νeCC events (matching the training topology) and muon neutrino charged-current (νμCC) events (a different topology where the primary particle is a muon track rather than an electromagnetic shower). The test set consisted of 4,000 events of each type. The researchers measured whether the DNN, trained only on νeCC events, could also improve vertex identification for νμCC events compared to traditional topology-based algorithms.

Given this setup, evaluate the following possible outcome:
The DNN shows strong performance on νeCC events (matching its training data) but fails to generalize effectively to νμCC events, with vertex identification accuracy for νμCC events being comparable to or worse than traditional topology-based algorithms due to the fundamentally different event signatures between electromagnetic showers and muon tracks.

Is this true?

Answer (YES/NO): NO